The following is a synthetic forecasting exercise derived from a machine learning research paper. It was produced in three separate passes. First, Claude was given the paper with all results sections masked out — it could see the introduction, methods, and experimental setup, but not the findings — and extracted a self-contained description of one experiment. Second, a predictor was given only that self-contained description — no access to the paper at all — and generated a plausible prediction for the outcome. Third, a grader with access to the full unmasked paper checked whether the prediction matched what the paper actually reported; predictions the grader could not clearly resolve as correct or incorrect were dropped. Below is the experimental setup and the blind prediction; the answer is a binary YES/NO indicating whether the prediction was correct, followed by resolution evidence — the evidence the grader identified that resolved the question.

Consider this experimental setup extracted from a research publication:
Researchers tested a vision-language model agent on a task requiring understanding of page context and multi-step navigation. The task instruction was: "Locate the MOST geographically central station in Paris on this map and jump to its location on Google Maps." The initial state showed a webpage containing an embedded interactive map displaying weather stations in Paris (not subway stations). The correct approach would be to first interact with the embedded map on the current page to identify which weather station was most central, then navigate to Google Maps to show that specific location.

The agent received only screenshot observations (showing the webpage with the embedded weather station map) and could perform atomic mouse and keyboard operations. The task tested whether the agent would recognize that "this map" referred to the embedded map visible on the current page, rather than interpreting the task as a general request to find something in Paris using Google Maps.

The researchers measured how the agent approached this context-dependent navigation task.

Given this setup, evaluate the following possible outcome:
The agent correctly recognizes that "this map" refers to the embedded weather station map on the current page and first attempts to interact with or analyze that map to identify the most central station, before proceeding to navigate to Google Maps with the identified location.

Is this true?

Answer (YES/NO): NO